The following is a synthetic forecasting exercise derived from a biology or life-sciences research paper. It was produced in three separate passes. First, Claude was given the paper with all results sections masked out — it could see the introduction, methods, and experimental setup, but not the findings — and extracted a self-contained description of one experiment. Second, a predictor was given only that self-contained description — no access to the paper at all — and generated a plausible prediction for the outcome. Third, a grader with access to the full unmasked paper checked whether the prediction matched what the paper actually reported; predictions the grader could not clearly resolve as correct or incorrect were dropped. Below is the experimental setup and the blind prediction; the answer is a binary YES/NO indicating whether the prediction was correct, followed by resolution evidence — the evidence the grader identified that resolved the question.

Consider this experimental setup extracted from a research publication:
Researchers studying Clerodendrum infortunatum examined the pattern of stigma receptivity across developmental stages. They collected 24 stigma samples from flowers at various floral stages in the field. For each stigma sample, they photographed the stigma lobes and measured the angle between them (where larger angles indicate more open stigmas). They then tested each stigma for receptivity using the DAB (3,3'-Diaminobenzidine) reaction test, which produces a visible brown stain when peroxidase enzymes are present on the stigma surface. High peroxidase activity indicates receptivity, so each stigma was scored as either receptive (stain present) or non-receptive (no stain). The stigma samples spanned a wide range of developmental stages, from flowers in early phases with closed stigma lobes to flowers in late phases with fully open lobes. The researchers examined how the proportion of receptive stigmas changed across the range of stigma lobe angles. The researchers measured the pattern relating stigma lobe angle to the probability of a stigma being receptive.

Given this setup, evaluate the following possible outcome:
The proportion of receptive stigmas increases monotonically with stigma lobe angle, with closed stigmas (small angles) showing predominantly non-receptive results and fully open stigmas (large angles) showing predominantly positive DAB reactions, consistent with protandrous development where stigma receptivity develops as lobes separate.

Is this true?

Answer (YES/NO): YES